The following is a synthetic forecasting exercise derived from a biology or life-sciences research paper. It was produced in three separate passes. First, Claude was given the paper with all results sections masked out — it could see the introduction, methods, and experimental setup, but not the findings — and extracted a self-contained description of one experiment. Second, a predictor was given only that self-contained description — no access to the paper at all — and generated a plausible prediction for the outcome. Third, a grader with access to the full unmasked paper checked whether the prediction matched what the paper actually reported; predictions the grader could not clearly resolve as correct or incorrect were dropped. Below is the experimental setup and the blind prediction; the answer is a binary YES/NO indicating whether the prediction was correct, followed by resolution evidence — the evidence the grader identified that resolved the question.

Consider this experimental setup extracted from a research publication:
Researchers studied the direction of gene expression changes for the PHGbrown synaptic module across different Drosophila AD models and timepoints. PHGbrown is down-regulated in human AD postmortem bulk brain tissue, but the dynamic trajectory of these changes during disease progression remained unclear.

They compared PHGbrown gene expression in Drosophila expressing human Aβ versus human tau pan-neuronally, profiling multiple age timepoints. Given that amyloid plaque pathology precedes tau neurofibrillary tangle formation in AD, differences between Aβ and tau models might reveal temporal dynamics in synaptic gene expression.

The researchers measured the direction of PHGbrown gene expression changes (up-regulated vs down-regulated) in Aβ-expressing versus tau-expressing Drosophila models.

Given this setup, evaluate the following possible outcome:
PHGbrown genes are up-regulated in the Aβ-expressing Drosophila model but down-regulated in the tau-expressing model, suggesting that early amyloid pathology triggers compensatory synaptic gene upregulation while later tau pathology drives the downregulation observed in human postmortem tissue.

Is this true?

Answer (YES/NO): YES